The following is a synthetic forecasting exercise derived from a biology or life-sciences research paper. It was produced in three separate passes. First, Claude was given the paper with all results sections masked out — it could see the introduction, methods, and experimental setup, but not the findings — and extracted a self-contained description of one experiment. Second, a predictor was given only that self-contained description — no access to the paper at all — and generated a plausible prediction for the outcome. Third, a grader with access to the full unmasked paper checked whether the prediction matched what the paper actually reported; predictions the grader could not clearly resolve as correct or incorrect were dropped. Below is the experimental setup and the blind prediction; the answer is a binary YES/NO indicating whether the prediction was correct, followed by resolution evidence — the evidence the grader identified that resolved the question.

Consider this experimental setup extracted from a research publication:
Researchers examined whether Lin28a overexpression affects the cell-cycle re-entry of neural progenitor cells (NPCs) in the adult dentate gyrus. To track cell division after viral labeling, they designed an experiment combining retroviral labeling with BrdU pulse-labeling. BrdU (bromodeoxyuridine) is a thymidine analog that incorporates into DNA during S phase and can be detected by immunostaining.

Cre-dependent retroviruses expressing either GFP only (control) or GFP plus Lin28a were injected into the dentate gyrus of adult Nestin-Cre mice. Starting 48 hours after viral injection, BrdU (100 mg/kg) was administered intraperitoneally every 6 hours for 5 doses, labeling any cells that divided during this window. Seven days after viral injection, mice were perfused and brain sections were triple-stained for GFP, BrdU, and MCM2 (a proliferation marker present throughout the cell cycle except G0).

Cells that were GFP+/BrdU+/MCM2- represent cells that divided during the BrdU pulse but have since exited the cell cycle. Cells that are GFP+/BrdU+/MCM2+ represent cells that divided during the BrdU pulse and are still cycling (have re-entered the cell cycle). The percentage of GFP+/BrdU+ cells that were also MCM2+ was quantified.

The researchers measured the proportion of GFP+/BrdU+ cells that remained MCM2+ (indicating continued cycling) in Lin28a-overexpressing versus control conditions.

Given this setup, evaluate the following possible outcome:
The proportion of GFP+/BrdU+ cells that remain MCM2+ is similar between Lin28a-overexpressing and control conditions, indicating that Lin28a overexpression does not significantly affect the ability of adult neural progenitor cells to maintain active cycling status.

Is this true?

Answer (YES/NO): NO